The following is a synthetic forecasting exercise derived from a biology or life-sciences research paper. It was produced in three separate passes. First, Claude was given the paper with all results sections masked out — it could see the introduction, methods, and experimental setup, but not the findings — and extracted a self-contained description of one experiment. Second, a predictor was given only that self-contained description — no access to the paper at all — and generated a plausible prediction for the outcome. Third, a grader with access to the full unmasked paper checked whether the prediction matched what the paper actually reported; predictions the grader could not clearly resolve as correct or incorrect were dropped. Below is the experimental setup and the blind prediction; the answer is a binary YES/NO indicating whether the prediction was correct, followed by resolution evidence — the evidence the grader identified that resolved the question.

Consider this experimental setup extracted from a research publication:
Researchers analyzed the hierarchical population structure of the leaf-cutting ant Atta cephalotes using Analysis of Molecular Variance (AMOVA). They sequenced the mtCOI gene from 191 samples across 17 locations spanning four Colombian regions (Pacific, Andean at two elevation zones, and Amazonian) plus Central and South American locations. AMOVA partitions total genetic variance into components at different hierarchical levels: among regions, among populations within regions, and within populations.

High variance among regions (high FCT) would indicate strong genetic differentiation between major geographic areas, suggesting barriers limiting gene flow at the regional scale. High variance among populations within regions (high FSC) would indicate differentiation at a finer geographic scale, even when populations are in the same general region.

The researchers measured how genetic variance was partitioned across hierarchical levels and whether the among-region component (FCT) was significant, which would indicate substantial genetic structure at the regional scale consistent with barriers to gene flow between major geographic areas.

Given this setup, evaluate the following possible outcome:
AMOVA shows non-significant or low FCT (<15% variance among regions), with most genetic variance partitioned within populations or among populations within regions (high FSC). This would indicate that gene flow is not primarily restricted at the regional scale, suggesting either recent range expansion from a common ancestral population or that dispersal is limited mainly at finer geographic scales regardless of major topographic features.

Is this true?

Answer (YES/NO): NO